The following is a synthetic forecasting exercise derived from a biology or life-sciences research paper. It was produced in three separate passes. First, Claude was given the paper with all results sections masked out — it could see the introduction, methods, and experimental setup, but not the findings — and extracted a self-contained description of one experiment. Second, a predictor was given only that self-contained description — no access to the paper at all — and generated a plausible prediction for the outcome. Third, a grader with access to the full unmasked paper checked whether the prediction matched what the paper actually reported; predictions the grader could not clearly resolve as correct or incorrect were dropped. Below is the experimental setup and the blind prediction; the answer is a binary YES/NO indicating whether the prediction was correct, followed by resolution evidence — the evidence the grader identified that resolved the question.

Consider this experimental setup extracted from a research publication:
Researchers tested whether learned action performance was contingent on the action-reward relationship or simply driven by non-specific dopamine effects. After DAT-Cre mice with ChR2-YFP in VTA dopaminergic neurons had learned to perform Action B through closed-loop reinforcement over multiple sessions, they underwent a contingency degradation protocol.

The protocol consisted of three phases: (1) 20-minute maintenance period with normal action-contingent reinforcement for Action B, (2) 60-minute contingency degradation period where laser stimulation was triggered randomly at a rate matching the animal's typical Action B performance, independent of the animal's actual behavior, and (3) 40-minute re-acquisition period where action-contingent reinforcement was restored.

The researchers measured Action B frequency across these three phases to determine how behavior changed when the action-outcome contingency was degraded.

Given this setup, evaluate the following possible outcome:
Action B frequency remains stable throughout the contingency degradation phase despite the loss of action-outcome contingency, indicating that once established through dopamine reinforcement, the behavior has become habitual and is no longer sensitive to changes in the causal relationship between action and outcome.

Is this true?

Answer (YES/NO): NO